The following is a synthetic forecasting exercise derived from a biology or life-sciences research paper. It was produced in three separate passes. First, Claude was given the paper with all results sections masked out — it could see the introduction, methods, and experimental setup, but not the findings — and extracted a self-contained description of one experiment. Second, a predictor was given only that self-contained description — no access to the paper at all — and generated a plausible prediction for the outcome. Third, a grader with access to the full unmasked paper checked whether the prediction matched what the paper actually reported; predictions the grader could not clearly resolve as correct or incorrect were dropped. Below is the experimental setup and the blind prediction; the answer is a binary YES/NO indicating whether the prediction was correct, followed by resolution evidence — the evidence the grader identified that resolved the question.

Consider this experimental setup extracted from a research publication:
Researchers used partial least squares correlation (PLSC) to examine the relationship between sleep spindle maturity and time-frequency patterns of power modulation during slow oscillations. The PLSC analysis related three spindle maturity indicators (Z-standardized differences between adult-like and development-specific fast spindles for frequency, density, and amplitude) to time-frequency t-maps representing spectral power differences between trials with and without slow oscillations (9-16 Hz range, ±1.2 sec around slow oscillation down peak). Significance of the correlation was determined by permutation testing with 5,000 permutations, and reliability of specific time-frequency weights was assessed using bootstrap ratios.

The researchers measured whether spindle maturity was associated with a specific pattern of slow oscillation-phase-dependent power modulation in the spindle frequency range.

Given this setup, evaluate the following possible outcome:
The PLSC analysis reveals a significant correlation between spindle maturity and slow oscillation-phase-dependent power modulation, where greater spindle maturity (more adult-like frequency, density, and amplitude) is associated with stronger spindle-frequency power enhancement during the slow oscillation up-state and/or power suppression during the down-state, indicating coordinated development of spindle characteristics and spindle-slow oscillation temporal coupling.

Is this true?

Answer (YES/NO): YES